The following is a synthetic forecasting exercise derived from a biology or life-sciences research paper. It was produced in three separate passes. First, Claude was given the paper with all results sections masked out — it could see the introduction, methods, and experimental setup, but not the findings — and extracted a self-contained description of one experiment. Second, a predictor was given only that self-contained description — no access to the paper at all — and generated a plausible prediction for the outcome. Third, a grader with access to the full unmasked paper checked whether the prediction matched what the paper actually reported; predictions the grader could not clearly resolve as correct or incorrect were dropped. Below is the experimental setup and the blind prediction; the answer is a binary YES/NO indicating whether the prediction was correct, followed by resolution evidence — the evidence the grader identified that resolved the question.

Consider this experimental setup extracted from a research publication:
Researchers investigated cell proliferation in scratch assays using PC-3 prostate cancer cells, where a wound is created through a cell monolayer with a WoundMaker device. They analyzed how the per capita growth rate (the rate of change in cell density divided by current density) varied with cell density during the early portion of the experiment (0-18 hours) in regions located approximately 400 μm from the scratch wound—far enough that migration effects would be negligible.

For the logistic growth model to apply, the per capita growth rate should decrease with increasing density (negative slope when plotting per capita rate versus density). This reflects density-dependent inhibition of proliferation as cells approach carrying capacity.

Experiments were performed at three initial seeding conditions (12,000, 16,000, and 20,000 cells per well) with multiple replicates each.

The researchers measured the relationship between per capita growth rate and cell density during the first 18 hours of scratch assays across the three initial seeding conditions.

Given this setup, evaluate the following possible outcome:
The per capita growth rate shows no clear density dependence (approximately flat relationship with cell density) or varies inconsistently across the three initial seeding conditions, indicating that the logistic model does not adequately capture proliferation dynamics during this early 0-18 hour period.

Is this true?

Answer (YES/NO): NO